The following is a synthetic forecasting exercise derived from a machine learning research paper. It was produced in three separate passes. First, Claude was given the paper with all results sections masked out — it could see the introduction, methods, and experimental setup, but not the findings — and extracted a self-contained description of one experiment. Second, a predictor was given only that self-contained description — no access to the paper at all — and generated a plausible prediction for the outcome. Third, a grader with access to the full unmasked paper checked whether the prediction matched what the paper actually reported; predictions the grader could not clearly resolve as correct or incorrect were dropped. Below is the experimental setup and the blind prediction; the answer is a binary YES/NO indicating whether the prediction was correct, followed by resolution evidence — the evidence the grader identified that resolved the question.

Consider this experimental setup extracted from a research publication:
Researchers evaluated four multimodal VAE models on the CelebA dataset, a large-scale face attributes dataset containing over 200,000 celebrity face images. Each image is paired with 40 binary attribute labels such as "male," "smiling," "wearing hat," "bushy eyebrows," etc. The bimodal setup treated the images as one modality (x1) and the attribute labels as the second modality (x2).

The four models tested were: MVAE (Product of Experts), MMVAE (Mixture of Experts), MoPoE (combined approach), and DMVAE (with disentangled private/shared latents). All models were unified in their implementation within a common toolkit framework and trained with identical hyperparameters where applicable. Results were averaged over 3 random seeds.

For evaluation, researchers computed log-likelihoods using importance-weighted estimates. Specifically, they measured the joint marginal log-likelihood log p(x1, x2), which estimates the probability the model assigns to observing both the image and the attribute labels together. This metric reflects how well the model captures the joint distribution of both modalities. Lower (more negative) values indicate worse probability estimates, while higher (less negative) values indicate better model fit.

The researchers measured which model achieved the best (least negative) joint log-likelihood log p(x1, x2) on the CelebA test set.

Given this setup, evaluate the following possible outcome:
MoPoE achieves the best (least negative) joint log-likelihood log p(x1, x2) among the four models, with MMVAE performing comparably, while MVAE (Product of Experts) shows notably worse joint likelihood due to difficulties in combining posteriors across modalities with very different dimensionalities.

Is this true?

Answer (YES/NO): NO